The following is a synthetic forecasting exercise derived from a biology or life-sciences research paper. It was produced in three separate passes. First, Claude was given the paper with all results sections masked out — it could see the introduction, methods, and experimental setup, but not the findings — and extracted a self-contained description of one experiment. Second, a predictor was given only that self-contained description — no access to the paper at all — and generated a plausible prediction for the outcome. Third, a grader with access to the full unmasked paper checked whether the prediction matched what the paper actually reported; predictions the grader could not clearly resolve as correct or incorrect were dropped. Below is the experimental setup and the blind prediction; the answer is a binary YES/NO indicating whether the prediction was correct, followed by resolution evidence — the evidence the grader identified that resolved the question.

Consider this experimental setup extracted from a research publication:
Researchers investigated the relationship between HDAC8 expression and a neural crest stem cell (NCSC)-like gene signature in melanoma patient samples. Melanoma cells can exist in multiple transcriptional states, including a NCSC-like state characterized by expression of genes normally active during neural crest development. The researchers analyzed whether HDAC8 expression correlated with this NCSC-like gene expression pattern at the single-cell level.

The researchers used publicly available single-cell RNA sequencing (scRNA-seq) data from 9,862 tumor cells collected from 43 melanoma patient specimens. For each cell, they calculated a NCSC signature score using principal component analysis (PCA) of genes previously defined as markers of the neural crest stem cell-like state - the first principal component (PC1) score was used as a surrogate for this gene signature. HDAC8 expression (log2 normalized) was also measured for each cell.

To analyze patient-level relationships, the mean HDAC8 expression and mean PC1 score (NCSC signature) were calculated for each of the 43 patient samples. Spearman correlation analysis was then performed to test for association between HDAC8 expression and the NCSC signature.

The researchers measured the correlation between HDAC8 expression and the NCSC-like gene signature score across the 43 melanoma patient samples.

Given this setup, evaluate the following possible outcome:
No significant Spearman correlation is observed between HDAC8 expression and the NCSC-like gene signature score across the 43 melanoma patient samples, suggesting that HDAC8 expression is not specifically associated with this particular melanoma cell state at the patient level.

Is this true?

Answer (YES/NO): NO